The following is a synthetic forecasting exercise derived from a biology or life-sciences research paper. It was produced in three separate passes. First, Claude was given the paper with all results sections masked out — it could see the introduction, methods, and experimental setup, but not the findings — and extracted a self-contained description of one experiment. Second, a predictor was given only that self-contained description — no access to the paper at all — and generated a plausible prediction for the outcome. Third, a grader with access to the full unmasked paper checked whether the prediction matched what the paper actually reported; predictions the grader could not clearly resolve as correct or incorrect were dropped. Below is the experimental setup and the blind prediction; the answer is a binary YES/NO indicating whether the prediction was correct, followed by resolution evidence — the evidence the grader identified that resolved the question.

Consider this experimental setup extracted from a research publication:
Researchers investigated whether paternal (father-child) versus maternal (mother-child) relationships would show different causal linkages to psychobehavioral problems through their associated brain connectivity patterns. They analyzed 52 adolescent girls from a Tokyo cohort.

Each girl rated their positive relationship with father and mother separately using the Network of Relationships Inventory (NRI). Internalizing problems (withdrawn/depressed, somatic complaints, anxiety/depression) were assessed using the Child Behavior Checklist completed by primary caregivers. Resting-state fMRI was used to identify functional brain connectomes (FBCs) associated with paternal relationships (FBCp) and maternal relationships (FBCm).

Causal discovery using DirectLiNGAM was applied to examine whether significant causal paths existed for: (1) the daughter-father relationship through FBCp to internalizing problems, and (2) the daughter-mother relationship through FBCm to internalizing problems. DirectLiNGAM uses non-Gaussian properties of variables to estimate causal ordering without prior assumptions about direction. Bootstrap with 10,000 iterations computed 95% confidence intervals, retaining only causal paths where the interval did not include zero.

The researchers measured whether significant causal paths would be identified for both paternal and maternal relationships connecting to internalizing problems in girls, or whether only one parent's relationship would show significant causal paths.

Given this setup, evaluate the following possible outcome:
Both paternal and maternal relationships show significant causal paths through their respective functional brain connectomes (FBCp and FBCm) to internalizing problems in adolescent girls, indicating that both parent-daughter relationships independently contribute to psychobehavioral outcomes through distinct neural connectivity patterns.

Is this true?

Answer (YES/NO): NO